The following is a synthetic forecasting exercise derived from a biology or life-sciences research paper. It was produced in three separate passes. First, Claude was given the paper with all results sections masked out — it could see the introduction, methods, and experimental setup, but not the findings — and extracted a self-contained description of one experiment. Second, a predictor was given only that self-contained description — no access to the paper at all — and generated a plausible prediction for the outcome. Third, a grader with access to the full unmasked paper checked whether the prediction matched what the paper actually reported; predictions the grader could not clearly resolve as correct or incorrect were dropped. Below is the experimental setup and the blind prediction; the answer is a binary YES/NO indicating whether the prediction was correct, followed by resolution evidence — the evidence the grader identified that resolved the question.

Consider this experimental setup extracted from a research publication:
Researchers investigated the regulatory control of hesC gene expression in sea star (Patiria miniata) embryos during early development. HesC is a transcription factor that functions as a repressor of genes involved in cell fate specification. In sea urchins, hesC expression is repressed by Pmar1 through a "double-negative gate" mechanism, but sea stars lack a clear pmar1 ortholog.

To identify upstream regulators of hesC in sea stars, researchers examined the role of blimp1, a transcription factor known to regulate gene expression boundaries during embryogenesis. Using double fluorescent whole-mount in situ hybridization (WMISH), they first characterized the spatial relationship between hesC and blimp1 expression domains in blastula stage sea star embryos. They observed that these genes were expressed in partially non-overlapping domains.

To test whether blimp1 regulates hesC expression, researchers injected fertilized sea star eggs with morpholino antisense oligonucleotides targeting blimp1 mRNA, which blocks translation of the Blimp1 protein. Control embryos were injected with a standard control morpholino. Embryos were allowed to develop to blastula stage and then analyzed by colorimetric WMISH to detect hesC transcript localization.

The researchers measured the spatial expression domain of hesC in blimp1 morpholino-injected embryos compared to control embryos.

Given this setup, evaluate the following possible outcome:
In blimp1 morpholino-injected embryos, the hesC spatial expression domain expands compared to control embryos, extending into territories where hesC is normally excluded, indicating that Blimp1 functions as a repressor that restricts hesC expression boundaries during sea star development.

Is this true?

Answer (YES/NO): YES